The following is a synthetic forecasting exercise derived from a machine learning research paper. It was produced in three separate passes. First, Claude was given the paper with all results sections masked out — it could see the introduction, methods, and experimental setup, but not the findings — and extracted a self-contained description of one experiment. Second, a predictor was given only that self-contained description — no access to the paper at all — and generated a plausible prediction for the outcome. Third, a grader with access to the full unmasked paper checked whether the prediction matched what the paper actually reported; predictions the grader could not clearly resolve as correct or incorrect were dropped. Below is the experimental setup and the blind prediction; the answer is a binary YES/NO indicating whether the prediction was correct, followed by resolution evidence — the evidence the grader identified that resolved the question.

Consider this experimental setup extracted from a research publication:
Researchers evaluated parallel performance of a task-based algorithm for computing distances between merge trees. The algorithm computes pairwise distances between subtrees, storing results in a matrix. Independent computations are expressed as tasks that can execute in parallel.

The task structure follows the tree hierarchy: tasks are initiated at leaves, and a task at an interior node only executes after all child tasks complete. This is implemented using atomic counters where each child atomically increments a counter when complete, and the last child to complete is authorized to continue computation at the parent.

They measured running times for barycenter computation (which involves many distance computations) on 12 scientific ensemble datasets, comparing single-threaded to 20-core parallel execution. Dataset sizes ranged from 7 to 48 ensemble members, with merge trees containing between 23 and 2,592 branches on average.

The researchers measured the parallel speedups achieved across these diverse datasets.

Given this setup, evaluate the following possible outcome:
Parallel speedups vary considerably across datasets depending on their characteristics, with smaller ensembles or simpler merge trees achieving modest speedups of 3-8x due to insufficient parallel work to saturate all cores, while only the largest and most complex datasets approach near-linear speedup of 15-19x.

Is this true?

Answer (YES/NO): NO